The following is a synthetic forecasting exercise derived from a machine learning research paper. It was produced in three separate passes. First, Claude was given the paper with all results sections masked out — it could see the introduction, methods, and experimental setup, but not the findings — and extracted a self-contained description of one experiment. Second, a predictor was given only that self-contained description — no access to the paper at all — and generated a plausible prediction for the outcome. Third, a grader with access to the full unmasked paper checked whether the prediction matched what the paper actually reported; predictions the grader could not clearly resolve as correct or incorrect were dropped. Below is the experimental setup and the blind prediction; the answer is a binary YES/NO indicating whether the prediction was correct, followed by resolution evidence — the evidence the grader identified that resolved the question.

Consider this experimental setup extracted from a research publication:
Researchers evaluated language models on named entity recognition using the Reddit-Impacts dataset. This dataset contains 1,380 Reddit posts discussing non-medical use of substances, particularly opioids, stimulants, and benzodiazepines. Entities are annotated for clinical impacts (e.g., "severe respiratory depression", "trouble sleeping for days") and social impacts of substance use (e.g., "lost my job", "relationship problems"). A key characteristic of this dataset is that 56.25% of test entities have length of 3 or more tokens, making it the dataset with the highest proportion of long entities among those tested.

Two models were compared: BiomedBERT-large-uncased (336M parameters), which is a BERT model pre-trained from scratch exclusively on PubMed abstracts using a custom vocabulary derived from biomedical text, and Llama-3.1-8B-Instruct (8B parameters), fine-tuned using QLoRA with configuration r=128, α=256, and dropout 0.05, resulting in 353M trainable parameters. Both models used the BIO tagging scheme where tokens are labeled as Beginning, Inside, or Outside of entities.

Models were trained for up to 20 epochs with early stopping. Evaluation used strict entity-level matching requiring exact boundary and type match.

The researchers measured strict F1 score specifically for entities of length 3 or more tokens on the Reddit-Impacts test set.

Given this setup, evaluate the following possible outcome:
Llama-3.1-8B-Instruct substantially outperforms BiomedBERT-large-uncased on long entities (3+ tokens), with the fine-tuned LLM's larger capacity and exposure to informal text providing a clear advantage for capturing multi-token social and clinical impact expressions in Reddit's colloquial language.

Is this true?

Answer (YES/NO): YES